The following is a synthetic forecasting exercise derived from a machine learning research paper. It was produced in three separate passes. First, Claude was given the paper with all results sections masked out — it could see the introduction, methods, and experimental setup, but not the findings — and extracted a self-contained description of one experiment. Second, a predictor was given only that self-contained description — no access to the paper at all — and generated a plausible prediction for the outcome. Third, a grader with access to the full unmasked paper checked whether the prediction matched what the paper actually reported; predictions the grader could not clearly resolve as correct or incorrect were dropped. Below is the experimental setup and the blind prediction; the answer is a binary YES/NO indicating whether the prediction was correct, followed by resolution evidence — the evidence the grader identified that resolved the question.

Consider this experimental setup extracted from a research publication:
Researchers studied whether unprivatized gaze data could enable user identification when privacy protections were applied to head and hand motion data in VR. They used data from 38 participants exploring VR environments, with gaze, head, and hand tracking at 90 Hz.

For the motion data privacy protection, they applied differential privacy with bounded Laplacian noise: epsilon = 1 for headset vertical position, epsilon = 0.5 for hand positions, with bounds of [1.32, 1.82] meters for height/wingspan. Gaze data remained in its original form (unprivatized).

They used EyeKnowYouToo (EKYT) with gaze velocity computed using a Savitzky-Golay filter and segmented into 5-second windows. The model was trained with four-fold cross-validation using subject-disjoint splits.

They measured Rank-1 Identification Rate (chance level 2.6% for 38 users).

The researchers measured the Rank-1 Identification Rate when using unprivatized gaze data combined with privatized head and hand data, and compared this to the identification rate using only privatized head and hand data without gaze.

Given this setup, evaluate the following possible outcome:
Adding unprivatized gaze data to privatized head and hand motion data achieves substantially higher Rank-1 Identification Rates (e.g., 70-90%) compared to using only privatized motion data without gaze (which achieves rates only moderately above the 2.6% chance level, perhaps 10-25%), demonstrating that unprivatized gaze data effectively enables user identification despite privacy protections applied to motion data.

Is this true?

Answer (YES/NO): NO